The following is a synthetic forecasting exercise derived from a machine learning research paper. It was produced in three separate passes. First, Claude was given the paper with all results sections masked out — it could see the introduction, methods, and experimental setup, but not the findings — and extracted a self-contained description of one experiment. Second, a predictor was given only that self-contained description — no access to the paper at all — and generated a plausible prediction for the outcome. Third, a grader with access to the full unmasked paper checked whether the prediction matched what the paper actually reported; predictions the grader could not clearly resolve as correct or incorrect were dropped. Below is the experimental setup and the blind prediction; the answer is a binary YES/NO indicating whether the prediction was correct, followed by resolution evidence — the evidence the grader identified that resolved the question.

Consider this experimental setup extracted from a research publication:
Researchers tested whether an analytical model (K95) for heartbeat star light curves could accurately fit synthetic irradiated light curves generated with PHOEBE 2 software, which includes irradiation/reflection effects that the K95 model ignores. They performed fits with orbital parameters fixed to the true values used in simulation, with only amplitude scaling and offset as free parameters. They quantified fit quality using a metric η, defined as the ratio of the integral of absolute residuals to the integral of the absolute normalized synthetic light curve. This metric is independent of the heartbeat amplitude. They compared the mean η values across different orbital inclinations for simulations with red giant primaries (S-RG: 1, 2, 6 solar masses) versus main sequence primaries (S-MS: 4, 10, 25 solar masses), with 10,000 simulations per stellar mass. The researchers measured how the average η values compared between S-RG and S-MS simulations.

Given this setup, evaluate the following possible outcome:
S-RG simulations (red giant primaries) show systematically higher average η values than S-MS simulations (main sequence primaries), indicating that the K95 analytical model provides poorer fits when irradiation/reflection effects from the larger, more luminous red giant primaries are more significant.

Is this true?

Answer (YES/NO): NO